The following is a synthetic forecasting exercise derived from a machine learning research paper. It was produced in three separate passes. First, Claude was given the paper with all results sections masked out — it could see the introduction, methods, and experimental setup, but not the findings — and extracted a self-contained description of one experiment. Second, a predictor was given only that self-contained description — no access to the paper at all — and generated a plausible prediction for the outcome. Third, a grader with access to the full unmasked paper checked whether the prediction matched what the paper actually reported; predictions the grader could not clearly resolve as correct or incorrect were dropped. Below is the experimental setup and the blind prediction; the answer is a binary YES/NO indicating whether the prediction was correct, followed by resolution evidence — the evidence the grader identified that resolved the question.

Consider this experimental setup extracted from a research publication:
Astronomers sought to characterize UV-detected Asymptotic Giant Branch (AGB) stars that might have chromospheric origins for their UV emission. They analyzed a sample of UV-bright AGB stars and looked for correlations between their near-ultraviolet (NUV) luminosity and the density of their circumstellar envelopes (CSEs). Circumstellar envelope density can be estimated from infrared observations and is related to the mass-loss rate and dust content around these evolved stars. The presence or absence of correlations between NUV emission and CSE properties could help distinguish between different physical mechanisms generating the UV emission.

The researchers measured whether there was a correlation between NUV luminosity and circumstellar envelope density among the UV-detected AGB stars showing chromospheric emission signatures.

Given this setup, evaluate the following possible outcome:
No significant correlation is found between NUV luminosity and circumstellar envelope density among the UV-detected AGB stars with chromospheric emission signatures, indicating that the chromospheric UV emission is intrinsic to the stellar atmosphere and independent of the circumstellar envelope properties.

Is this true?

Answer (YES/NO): NO